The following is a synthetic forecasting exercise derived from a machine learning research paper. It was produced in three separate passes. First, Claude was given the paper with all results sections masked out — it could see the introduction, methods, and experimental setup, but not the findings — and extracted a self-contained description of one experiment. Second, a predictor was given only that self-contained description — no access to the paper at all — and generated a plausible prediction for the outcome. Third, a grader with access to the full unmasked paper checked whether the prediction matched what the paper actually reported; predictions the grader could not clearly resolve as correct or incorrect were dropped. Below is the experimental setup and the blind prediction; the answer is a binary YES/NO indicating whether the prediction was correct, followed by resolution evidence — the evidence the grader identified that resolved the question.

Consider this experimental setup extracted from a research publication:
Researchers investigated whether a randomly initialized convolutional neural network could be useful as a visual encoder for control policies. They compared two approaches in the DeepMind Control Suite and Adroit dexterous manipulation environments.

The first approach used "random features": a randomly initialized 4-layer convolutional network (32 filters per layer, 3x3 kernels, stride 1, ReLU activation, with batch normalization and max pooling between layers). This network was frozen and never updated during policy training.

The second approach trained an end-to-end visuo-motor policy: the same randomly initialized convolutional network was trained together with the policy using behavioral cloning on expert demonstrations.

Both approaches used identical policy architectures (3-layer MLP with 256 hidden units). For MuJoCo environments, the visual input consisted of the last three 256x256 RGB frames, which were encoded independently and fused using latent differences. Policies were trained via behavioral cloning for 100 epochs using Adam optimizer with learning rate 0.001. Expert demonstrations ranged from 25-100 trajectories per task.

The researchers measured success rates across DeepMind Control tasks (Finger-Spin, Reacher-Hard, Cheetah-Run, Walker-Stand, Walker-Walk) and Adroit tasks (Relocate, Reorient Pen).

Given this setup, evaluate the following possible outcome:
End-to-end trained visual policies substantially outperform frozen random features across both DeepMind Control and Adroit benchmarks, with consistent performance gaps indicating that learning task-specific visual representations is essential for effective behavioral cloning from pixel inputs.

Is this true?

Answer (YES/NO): NO